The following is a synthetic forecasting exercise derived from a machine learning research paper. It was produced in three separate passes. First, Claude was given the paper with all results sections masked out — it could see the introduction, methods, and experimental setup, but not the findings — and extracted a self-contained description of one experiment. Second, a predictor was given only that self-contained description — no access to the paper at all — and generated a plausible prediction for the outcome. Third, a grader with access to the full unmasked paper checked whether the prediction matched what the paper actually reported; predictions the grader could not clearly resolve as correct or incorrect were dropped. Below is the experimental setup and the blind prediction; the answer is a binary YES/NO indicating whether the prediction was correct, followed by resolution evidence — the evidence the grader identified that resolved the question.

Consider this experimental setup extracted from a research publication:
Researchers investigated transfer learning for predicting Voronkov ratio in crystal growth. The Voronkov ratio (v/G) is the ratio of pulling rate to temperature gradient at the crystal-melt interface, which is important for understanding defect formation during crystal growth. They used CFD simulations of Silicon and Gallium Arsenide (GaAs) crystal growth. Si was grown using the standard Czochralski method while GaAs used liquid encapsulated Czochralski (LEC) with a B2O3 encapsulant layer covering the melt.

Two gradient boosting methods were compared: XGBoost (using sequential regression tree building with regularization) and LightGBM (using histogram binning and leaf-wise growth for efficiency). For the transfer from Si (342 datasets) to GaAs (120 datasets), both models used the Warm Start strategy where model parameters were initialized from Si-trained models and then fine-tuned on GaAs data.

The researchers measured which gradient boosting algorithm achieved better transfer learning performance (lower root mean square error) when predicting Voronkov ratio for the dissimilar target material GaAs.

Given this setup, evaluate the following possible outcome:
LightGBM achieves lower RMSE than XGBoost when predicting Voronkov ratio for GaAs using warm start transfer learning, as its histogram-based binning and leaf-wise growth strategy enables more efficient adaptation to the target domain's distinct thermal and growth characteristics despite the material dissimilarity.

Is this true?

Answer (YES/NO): YES